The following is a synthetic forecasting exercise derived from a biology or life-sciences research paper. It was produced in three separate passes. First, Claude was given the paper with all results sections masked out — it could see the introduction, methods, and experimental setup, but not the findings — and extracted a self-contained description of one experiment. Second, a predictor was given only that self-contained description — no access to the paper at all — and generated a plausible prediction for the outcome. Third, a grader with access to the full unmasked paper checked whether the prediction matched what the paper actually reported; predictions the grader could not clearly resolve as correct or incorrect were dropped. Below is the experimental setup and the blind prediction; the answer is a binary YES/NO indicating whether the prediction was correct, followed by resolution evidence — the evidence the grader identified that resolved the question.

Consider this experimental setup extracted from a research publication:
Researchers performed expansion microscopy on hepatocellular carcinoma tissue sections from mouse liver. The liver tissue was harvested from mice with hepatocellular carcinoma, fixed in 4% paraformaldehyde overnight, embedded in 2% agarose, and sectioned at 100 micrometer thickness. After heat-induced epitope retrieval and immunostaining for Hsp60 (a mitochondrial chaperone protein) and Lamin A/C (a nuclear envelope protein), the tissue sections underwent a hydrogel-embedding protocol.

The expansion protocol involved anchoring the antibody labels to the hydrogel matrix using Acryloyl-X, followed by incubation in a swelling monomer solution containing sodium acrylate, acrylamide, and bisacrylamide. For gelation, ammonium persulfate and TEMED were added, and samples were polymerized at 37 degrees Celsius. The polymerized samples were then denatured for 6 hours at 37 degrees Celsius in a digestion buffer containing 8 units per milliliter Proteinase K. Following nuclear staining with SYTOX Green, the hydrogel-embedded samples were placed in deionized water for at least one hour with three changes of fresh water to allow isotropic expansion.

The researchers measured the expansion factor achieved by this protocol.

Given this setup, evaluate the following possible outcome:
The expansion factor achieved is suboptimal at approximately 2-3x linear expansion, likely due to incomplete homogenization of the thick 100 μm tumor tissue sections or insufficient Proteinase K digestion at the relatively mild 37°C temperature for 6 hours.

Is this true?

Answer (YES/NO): NO